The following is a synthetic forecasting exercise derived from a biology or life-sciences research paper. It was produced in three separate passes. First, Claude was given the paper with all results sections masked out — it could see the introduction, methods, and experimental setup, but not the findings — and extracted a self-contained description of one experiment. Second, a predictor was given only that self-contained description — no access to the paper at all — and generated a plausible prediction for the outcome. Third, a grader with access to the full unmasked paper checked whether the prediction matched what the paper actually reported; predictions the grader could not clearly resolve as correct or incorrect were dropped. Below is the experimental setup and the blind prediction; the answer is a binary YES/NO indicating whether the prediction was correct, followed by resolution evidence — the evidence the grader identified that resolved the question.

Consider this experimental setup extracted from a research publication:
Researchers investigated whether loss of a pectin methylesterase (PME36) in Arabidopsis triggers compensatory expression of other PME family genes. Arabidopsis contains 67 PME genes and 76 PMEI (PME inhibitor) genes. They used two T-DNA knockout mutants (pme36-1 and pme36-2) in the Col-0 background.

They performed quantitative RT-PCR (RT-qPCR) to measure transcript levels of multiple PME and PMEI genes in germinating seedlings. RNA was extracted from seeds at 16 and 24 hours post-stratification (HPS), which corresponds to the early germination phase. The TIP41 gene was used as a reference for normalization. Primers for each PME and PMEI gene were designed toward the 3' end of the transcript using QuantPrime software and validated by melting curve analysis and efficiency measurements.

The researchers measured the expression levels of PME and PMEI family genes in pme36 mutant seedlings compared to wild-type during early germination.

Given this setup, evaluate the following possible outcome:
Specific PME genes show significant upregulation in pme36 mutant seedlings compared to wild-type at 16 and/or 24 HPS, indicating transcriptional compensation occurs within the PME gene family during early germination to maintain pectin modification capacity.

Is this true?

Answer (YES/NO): NO